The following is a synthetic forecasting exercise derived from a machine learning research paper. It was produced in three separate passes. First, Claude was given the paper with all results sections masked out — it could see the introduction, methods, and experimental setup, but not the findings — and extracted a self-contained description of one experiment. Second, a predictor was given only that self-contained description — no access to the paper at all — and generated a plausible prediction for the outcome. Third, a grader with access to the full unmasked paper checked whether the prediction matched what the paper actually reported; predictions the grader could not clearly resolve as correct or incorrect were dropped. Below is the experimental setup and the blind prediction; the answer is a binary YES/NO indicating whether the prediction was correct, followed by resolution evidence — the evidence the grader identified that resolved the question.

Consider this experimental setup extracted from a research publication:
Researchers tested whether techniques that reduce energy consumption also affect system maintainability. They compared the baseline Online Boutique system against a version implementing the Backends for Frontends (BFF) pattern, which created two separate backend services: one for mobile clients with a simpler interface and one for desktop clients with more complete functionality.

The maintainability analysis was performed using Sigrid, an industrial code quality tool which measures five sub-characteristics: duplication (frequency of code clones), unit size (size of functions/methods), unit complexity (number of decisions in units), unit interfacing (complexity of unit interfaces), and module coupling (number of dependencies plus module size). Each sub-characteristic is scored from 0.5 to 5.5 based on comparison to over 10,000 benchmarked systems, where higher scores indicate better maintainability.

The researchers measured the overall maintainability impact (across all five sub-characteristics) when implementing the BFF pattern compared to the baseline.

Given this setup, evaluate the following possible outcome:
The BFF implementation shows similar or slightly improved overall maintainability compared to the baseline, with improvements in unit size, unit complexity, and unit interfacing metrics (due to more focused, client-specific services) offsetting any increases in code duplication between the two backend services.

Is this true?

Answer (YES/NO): NO